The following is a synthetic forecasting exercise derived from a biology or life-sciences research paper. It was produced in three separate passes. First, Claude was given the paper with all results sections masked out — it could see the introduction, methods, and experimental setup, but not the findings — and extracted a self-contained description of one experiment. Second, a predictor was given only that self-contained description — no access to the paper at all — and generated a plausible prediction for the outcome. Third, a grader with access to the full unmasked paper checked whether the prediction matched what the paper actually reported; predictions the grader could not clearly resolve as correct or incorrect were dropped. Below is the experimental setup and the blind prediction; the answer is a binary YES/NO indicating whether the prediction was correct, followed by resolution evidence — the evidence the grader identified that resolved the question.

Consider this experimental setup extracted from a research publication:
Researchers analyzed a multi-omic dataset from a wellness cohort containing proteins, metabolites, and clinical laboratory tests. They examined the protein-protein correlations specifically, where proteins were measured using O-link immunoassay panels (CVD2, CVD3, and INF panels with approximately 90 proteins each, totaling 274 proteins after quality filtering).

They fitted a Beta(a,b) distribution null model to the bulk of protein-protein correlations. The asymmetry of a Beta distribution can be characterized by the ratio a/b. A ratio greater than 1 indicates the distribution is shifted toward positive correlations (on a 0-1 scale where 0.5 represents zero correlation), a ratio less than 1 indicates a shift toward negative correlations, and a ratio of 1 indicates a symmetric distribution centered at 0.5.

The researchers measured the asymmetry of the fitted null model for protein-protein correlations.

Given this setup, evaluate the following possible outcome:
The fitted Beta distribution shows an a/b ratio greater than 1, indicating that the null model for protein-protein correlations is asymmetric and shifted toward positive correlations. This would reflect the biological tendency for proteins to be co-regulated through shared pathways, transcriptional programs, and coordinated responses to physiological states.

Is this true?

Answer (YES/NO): YES